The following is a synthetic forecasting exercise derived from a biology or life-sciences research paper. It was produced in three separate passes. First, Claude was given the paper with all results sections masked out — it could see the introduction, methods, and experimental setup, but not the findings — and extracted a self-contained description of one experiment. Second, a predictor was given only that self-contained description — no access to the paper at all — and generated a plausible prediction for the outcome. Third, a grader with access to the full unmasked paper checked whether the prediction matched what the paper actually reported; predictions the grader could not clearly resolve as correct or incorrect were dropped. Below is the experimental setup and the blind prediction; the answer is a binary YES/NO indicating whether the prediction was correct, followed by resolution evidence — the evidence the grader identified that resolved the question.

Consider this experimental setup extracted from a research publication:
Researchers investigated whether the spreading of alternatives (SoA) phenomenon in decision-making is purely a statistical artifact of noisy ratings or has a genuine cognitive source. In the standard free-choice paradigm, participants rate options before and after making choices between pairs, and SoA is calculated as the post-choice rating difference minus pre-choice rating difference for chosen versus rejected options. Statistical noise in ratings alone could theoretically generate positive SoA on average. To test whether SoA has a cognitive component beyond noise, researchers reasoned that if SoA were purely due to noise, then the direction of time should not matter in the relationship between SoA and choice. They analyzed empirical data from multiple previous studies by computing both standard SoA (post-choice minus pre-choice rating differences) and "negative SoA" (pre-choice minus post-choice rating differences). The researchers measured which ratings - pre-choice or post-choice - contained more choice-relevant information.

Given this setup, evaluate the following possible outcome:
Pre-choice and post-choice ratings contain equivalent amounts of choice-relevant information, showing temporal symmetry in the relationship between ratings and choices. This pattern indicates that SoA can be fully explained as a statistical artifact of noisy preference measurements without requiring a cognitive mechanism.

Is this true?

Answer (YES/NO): NO